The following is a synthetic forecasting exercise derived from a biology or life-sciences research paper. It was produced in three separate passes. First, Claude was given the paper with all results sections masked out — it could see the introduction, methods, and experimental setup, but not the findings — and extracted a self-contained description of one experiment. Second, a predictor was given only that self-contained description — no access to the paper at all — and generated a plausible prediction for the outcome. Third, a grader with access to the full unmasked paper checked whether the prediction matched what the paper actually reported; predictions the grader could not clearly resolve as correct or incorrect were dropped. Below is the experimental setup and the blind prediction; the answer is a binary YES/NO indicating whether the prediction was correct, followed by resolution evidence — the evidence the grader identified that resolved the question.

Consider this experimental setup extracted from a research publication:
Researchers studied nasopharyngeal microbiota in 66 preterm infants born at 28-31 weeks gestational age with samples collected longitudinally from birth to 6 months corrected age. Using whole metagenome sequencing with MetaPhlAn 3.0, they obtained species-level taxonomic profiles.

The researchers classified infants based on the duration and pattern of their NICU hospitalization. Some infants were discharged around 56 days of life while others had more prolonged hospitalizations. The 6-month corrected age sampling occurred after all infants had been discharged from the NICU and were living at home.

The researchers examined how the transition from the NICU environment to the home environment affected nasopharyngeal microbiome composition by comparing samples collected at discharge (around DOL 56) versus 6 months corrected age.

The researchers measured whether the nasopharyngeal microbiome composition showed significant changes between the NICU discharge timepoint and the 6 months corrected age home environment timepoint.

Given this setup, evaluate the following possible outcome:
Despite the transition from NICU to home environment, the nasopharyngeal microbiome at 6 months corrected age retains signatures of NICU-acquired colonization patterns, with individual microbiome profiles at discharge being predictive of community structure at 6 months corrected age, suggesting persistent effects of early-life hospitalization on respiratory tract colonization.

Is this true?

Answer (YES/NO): NO